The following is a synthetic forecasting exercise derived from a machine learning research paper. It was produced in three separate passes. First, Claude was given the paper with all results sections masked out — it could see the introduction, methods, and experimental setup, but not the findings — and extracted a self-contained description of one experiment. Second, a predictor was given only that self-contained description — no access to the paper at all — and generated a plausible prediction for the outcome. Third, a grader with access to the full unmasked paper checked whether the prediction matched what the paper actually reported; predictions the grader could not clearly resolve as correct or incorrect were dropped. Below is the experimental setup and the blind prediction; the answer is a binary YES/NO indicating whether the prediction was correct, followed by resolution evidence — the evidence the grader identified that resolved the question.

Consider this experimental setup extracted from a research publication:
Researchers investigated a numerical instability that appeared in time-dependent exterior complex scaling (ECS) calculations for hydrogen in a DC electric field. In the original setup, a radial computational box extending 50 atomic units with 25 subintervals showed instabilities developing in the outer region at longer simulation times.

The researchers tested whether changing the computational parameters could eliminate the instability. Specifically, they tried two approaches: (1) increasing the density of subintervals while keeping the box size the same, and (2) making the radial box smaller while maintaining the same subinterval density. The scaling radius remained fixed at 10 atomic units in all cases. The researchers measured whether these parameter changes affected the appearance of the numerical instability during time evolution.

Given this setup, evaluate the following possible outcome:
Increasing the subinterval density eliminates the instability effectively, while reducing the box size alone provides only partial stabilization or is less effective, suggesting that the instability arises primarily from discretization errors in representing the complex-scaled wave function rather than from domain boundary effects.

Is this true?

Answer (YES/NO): NO